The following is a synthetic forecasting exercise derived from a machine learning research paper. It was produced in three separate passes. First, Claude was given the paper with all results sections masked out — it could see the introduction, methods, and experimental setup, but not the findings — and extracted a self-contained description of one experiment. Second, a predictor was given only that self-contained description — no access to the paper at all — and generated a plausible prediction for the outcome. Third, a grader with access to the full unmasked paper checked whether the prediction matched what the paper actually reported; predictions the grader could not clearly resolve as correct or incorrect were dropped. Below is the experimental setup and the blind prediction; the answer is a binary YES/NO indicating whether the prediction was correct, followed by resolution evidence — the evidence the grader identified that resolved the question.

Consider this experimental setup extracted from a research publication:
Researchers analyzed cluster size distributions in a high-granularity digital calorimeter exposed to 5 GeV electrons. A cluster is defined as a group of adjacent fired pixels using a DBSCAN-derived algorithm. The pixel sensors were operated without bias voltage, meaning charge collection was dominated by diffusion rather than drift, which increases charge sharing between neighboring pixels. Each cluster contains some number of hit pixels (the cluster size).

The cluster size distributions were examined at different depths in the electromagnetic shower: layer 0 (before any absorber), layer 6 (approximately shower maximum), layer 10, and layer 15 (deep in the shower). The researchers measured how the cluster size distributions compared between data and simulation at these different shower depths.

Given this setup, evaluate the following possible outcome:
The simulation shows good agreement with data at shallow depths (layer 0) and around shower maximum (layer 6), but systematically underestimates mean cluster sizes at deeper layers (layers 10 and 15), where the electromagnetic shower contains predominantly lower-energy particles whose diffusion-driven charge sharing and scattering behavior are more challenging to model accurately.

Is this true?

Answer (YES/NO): NO